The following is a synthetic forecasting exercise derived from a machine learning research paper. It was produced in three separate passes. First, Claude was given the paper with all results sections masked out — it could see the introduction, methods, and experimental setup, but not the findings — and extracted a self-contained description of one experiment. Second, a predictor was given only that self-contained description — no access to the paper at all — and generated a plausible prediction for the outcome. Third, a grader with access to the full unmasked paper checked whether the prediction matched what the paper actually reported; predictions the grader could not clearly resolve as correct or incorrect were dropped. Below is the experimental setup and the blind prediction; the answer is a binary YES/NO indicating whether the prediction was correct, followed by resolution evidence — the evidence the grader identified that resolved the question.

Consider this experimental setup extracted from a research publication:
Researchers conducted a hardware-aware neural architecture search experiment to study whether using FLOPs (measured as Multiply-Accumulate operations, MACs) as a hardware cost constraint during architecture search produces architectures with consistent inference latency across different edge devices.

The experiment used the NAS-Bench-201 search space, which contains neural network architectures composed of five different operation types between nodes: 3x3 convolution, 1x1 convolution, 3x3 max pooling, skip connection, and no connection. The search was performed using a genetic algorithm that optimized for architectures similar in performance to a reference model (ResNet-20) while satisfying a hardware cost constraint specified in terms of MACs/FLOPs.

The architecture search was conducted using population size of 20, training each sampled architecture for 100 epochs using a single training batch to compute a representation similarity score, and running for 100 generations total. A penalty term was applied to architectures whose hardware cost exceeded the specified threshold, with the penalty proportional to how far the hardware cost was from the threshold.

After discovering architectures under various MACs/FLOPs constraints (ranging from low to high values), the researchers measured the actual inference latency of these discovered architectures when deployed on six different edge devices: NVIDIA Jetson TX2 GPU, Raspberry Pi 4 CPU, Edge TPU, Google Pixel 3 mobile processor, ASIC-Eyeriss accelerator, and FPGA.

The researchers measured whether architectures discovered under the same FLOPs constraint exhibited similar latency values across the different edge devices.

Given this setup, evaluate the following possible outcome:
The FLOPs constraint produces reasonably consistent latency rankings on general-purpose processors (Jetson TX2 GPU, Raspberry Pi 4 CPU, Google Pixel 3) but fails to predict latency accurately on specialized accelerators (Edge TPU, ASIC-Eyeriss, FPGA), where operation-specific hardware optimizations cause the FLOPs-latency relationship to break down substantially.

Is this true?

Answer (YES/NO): NO